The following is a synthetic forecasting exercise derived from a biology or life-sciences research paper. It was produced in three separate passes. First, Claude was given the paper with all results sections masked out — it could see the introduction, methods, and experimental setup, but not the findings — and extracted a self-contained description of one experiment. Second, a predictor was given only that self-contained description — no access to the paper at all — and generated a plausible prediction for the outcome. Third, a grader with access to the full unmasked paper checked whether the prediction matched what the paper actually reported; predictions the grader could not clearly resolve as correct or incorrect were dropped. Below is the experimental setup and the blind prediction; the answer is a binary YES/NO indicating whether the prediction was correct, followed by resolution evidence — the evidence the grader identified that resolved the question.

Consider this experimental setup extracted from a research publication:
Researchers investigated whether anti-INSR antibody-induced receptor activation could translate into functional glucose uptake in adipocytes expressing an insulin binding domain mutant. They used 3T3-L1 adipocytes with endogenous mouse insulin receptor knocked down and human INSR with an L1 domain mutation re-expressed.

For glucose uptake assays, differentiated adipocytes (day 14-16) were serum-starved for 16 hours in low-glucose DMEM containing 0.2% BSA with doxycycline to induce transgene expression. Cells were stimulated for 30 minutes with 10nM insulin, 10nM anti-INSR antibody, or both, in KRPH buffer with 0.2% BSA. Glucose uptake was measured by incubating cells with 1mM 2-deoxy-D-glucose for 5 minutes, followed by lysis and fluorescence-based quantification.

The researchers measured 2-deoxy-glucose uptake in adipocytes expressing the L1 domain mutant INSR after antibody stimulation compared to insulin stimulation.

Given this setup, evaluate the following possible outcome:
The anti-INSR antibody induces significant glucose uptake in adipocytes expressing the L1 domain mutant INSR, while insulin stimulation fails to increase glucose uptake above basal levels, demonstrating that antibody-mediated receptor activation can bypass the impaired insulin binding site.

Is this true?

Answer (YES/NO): YES